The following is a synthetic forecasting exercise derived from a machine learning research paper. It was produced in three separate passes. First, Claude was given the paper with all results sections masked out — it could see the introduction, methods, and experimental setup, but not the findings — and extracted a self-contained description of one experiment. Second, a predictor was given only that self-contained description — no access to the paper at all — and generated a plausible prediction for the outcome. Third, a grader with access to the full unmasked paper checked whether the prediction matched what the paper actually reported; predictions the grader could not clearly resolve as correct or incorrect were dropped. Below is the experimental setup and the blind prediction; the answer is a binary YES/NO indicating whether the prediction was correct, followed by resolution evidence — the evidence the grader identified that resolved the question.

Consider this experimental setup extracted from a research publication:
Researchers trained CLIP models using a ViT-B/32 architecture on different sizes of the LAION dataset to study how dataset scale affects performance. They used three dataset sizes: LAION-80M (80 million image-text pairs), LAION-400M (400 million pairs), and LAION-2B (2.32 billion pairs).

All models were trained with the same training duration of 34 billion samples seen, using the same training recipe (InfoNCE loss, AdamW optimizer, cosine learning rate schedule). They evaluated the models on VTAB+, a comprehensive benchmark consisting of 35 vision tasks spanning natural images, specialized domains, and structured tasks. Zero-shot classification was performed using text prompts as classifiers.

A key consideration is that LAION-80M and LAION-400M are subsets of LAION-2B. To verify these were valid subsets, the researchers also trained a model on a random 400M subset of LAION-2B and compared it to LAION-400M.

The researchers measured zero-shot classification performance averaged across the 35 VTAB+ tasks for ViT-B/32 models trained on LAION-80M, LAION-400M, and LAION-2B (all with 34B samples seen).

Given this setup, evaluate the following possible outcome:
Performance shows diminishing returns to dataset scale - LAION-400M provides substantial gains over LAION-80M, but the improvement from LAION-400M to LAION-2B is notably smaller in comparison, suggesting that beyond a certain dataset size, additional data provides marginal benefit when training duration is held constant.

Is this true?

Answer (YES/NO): NO